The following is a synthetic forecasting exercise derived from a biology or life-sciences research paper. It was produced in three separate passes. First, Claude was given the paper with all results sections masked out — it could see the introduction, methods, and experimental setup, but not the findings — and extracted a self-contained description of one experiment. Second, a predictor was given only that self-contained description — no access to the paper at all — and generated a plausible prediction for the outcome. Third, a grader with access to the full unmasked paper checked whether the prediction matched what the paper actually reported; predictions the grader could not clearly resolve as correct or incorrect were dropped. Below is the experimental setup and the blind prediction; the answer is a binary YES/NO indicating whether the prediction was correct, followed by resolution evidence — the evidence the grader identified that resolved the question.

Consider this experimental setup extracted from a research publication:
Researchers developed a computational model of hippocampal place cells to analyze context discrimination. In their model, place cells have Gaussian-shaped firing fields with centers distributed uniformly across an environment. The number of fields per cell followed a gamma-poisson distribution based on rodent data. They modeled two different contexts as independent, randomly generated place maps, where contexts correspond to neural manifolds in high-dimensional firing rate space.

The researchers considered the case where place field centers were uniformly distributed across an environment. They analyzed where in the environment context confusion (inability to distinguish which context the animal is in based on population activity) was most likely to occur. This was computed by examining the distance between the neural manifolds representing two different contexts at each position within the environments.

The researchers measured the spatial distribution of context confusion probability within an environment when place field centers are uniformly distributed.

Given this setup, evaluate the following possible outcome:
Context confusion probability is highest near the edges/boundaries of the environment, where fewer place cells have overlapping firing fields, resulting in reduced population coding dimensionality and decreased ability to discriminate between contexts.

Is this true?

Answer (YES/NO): YES